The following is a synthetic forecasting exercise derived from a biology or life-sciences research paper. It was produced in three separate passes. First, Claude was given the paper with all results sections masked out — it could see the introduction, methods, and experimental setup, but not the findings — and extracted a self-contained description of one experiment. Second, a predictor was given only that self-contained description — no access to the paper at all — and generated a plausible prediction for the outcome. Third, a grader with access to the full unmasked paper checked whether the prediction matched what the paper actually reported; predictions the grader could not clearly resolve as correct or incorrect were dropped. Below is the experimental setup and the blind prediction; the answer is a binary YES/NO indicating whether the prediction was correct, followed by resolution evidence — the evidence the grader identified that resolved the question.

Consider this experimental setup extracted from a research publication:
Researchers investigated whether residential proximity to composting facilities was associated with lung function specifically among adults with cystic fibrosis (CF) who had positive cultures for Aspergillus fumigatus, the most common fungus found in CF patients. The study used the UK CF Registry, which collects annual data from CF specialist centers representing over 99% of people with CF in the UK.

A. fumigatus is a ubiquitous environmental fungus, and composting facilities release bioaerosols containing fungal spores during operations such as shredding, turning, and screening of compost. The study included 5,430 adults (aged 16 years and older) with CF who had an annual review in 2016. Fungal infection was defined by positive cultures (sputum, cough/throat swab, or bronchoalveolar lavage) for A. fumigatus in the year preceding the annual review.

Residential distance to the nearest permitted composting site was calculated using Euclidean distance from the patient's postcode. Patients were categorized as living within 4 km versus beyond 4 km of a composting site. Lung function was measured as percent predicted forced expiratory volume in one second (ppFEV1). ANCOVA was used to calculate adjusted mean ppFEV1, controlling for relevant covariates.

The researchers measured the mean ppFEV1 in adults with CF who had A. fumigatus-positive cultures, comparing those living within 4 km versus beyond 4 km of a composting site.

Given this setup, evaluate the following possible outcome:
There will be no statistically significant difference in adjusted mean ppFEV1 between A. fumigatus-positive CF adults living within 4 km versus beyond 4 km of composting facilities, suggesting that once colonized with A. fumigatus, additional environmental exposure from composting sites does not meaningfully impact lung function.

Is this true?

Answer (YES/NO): NO